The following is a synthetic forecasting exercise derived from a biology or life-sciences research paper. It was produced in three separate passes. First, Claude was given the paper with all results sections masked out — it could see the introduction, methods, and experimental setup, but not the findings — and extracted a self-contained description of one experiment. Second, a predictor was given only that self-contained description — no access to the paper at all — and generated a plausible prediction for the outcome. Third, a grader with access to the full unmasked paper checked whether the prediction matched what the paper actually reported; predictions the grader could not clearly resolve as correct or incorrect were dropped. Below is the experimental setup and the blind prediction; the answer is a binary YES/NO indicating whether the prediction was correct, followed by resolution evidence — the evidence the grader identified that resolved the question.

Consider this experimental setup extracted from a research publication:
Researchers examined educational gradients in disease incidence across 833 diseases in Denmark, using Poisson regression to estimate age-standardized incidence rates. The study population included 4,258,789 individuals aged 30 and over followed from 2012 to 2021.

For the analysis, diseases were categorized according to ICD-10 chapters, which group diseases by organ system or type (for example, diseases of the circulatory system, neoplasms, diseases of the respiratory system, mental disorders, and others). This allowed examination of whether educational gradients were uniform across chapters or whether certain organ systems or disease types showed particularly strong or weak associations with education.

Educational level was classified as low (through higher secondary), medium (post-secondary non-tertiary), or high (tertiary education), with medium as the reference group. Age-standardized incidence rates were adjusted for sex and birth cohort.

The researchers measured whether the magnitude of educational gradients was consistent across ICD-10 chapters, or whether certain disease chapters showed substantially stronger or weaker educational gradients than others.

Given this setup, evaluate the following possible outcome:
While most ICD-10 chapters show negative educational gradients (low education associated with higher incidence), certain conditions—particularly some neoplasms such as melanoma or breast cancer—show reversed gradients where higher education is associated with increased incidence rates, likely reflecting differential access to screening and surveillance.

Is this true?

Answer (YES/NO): YES